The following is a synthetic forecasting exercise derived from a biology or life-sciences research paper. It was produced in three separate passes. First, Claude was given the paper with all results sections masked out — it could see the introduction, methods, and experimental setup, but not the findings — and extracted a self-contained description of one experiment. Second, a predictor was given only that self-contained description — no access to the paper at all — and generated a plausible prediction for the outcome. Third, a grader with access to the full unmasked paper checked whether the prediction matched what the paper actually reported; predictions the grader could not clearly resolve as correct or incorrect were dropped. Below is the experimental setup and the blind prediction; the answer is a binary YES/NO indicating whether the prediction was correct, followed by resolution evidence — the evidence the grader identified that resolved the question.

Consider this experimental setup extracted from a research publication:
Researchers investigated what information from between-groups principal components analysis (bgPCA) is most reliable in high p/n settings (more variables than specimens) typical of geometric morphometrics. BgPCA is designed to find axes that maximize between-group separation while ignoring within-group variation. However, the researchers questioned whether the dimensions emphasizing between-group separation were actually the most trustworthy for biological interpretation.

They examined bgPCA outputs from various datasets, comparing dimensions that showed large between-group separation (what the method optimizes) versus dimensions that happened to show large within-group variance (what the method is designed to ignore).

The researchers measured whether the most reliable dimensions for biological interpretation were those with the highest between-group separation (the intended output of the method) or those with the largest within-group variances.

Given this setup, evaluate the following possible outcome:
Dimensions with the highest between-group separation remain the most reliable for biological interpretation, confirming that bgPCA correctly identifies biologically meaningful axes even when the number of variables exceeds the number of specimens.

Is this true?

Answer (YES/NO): NO